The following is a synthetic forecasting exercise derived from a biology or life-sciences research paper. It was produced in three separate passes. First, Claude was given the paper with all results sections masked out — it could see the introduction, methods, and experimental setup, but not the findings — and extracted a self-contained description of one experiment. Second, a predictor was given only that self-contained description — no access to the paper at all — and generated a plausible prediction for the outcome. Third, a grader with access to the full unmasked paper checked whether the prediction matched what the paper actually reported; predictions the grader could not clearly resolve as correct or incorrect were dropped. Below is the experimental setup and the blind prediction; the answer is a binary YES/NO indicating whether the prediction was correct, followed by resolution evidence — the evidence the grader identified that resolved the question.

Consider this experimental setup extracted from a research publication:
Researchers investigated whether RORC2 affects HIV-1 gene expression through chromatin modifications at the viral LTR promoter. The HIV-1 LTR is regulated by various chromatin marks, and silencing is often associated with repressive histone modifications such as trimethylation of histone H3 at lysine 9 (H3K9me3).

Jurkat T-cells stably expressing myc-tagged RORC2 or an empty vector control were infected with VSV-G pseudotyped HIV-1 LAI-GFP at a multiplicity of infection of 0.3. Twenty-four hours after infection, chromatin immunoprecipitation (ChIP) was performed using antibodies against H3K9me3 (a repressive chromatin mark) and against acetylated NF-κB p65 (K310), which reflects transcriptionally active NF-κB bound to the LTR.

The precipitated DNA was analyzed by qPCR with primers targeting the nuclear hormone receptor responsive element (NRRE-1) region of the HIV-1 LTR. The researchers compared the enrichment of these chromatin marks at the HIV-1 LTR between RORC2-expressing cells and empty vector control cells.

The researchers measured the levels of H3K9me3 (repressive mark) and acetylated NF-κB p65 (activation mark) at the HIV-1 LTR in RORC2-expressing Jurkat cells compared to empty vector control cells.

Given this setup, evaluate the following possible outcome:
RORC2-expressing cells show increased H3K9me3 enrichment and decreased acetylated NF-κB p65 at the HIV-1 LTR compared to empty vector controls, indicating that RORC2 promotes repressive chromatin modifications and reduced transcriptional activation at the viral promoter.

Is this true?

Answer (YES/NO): NO